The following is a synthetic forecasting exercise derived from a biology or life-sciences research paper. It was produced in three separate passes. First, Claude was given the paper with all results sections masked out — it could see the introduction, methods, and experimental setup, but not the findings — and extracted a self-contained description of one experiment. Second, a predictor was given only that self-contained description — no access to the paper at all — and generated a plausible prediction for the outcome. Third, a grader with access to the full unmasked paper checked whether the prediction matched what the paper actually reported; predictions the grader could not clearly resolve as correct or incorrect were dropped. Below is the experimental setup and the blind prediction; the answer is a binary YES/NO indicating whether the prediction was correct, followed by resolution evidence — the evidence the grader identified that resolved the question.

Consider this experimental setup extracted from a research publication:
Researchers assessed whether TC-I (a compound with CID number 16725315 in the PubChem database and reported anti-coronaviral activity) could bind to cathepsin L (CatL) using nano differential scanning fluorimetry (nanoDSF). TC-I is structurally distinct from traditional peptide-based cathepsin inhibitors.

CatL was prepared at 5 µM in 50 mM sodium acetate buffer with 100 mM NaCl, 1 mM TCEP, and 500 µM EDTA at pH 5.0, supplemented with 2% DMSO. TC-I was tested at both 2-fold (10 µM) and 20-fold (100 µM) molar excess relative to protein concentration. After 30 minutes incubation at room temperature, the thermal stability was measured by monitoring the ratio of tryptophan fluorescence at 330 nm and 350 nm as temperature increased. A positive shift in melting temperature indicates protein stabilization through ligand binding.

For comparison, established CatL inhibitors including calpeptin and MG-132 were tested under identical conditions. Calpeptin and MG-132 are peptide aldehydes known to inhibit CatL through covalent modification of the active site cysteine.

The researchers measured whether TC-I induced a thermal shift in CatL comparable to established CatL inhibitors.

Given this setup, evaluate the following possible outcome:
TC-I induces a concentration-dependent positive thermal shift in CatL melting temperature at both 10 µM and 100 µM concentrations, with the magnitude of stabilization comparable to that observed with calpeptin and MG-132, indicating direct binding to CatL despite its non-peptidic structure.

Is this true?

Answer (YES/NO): NO